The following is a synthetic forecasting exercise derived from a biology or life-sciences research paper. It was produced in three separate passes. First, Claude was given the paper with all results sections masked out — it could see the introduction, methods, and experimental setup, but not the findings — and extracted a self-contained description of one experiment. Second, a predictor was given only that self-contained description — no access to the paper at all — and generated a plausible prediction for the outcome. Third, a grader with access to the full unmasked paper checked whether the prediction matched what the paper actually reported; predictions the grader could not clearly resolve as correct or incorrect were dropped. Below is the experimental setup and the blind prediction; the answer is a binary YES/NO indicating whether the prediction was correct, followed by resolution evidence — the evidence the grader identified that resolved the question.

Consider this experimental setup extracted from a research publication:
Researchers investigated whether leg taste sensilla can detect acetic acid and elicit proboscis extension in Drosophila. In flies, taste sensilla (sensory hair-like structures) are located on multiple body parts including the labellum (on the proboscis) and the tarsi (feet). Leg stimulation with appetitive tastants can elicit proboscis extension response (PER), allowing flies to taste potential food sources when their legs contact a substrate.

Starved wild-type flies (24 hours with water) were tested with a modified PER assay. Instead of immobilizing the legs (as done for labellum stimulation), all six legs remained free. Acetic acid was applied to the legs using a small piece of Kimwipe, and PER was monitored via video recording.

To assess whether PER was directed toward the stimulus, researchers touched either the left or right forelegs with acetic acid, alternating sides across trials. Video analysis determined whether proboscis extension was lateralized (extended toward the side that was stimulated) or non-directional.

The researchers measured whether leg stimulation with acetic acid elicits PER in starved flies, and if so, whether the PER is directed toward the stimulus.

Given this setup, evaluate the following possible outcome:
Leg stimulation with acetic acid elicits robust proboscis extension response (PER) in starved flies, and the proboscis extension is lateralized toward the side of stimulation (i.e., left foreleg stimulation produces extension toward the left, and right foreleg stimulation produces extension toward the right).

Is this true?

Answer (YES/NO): YES